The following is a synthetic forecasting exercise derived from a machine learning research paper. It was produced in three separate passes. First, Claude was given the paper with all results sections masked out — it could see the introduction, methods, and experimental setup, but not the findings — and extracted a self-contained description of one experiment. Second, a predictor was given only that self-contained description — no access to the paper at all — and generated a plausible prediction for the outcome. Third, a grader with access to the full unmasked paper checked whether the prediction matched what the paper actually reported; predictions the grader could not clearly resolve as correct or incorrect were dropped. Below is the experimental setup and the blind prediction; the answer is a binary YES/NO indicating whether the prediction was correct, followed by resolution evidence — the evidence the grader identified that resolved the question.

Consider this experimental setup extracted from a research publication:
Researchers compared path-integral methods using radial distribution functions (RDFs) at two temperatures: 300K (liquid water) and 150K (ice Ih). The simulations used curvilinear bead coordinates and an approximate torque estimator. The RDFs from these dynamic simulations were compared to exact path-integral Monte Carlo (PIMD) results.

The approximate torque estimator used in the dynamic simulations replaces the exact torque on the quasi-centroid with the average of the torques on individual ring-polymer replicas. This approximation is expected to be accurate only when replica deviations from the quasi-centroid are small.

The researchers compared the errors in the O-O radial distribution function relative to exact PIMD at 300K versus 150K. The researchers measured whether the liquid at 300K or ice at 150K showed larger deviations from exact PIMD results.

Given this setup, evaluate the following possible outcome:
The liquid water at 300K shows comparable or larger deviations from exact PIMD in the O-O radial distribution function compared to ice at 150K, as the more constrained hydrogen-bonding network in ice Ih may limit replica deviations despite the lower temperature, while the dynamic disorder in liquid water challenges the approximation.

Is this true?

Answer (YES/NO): YES